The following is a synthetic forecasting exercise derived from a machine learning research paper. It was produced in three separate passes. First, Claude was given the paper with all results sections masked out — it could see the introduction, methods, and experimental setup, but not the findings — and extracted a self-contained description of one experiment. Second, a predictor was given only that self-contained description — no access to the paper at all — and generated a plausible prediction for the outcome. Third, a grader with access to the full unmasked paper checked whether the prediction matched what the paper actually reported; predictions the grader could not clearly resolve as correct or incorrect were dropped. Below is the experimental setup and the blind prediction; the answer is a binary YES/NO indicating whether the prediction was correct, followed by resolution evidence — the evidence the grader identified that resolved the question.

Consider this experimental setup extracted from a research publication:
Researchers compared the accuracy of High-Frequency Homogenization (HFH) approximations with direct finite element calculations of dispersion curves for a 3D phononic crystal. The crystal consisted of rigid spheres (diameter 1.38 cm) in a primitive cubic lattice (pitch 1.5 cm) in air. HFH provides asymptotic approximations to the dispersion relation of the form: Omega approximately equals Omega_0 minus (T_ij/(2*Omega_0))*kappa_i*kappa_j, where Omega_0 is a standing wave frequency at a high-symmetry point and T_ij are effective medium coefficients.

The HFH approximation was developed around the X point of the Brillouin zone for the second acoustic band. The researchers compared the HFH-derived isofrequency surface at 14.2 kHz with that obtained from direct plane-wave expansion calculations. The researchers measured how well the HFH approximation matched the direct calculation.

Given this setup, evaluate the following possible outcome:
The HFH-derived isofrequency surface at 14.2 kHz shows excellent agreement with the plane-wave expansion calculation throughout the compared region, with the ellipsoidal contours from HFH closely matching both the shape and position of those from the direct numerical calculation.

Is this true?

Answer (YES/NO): YES